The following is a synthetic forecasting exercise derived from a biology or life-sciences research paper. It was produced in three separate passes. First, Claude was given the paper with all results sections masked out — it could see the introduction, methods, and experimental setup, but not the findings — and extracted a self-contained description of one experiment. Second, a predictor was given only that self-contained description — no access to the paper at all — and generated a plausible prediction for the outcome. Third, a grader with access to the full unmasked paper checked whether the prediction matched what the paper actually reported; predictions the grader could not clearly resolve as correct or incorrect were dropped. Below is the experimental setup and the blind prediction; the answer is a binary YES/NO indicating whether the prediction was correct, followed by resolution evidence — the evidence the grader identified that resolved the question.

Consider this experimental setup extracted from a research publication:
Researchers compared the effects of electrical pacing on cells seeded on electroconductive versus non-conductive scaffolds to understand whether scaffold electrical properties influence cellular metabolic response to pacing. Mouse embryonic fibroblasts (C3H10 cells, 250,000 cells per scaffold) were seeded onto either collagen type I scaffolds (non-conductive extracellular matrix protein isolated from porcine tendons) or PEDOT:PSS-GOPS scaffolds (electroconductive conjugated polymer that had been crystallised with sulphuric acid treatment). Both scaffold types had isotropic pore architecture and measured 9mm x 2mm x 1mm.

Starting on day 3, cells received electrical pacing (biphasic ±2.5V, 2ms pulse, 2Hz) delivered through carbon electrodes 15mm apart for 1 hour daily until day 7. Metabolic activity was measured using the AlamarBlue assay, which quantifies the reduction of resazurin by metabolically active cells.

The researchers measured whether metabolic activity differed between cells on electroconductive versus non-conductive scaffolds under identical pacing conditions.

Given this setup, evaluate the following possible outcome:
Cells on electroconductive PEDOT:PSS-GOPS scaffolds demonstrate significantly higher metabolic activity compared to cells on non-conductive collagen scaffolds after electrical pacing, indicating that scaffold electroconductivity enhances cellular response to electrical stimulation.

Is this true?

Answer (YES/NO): NO